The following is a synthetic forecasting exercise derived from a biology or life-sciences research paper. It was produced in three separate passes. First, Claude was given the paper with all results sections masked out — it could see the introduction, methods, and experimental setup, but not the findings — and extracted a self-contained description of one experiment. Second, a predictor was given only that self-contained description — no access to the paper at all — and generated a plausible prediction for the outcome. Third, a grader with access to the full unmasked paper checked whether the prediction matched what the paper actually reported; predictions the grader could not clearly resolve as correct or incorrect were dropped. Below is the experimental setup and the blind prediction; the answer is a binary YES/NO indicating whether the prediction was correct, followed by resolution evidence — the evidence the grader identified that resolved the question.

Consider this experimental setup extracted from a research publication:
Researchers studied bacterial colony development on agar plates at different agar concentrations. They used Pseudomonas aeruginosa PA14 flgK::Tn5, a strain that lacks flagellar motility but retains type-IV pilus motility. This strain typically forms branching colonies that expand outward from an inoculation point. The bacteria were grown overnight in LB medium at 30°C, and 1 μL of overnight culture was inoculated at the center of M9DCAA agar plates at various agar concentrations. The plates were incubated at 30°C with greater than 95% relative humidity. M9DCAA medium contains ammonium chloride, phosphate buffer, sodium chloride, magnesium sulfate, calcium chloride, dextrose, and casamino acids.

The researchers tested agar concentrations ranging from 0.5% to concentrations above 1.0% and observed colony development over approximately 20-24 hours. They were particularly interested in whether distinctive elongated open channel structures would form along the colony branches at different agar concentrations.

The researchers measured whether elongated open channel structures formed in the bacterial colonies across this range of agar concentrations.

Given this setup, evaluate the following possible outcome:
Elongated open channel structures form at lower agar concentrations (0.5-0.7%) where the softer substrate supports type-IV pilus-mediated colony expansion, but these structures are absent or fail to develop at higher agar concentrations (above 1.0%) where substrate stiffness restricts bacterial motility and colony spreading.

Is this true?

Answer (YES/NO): NO